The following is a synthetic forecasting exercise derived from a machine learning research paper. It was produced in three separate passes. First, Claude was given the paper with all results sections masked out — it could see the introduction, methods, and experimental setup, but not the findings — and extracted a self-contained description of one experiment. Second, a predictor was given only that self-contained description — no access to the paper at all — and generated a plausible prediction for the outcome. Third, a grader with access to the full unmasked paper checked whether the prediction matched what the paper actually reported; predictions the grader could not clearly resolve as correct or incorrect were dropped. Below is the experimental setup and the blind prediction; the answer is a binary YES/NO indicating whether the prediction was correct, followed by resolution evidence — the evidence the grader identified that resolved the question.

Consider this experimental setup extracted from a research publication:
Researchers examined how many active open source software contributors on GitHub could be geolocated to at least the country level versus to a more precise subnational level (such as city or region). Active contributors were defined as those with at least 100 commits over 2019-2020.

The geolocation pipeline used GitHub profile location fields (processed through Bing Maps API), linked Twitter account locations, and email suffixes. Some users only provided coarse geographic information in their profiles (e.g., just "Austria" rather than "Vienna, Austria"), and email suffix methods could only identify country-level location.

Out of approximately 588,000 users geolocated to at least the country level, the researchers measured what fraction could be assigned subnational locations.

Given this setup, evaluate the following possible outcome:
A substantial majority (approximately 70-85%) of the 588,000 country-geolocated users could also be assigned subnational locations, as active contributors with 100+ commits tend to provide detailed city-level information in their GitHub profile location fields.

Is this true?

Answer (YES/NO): YES